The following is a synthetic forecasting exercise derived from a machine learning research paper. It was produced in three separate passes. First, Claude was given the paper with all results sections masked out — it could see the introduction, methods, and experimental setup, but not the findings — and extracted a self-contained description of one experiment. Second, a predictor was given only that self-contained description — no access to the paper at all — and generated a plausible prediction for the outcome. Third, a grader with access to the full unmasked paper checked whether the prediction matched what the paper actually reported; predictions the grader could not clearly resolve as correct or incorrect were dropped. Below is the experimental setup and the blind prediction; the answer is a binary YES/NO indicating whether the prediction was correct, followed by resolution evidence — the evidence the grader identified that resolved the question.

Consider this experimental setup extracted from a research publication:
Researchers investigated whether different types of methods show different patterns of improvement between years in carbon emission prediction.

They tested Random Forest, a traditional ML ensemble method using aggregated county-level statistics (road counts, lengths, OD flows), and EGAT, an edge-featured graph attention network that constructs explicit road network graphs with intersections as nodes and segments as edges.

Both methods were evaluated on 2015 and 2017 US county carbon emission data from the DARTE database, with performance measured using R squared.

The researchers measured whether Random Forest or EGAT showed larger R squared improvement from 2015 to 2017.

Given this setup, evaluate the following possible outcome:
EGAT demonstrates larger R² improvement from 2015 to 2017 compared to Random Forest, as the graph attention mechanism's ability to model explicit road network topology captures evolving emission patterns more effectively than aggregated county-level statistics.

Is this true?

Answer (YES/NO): YES